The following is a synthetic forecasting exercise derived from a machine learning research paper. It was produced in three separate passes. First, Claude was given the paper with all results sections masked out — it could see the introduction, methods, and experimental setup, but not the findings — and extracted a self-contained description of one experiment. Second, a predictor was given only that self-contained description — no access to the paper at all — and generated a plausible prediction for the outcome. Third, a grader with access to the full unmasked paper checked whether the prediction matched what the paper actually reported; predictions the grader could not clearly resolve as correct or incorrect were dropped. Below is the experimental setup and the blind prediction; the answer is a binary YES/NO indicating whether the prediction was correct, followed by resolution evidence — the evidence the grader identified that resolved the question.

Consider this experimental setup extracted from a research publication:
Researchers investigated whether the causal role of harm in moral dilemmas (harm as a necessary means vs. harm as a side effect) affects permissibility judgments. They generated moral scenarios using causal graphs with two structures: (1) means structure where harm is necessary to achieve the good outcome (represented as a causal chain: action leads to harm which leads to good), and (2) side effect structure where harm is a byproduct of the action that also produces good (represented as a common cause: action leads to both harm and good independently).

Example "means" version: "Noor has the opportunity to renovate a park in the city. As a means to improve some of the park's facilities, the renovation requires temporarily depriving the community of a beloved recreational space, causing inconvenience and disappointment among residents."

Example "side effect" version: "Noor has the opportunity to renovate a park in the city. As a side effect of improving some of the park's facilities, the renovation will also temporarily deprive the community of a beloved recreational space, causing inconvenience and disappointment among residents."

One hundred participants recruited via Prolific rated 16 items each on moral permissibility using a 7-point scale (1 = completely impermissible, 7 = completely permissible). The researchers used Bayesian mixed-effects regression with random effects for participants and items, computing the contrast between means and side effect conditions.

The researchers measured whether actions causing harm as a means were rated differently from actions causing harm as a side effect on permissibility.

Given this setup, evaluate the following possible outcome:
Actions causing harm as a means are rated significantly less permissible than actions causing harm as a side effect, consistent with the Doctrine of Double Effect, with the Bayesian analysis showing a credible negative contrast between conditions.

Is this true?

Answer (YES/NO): YES